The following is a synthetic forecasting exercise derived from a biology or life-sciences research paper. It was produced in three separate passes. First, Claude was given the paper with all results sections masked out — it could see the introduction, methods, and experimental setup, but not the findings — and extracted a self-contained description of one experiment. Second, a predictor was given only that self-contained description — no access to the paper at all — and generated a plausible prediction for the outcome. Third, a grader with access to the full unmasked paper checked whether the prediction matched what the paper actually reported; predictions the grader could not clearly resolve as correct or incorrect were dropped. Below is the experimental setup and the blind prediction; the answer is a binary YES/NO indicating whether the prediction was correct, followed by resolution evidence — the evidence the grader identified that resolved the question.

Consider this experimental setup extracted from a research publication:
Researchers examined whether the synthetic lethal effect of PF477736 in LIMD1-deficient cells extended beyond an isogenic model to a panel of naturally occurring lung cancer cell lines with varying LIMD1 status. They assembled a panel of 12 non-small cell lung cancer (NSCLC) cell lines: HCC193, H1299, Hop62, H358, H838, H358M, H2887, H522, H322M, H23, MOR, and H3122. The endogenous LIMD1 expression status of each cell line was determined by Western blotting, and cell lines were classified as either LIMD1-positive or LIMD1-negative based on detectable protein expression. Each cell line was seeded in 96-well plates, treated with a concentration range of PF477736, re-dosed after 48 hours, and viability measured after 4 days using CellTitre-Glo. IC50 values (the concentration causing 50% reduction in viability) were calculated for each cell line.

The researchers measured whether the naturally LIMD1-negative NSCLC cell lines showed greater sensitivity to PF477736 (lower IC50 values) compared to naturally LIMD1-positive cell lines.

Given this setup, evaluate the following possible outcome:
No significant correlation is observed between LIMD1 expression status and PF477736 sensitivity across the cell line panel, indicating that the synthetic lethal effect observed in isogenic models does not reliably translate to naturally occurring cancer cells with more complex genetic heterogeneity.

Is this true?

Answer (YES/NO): NO